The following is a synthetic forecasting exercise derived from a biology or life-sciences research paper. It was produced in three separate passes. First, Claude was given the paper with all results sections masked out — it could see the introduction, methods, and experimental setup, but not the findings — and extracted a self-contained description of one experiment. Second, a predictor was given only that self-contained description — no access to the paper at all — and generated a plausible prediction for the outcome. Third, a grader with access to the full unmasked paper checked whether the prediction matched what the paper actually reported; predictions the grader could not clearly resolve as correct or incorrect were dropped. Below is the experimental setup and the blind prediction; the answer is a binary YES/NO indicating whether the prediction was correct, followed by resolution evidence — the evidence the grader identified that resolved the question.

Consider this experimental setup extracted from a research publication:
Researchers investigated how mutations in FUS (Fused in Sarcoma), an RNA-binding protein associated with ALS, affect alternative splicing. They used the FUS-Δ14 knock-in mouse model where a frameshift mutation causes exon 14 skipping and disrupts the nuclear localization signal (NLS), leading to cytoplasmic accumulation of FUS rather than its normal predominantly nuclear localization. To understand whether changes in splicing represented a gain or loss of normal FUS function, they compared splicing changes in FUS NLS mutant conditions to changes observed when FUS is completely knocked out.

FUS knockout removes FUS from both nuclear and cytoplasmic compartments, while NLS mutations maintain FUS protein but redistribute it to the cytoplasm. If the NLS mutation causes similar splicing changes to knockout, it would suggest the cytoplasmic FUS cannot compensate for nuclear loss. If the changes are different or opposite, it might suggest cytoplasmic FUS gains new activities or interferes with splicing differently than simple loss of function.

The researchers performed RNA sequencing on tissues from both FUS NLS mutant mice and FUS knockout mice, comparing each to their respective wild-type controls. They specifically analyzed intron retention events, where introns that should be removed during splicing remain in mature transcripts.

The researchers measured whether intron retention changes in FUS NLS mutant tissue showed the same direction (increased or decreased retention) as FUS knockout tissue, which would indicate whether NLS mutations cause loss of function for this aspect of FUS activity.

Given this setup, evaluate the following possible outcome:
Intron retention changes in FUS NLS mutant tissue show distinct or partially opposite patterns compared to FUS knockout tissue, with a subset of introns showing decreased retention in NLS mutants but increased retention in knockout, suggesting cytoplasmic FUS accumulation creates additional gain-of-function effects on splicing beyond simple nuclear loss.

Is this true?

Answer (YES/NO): NO